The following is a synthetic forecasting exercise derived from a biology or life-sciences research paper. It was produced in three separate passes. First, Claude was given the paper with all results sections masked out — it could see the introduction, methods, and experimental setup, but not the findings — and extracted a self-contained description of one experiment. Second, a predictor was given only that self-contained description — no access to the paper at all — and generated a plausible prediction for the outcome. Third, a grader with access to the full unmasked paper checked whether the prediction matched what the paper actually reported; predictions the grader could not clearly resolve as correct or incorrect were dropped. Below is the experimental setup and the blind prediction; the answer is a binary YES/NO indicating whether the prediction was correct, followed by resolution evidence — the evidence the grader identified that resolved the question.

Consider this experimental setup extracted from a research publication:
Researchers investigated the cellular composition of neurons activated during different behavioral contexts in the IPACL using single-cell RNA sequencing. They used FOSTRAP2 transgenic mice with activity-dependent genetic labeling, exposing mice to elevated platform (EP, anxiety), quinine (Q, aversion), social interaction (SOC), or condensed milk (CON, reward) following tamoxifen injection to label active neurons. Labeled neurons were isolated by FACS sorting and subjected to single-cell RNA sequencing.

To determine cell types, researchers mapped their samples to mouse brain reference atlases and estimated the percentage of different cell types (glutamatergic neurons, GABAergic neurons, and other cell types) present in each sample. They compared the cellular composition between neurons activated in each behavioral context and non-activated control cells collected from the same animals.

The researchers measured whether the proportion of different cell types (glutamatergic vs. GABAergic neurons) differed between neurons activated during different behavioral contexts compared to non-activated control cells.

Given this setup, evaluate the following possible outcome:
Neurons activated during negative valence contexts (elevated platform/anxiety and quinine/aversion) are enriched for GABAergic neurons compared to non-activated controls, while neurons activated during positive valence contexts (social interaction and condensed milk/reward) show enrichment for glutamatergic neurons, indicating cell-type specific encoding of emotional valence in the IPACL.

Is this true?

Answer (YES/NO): NO